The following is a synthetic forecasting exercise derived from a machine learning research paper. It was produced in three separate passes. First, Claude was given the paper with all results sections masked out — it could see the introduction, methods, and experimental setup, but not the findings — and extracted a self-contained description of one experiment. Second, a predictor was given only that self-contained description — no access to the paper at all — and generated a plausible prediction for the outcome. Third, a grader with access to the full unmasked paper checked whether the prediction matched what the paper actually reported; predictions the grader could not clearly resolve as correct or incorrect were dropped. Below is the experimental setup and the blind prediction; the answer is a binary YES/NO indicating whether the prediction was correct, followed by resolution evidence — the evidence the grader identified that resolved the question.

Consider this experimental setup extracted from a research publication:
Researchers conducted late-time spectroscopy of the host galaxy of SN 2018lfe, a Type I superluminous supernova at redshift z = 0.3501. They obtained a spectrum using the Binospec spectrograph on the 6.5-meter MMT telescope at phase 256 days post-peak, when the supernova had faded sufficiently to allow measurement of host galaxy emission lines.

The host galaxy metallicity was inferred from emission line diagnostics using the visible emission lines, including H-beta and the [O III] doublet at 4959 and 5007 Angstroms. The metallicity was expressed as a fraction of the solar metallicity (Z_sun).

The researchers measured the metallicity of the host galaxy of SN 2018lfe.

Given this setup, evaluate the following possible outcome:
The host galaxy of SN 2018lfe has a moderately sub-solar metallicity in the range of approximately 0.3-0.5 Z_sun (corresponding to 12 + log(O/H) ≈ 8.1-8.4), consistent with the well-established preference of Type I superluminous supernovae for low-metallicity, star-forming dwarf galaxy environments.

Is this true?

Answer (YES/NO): YES